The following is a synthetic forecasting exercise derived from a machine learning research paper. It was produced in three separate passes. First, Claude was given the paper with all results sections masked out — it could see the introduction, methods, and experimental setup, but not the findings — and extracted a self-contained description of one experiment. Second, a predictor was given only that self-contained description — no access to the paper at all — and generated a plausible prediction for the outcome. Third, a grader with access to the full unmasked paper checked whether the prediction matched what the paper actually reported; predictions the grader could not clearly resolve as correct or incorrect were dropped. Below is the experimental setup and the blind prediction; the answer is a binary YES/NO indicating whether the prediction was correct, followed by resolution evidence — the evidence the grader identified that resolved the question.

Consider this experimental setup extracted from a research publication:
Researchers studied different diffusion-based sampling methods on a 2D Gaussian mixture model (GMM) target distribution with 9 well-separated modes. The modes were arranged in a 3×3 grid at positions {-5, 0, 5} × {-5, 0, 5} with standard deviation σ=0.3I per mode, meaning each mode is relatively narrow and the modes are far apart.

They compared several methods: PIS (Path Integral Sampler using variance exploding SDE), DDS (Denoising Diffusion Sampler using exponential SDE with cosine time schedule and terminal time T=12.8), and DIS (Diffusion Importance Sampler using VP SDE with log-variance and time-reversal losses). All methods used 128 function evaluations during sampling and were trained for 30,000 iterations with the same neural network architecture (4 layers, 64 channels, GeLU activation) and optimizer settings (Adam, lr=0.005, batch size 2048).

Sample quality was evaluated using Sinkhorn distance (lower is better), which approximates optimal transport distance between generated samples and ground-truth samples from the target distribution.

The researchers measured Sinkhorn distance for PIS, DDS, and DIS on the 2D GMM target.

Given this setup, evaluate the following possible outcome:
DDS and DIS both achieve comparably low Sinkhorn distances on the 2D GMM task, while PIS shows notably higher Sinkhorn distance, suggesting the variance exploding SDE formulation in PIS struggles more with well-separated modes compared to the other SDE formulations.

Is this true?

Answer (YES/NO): NO